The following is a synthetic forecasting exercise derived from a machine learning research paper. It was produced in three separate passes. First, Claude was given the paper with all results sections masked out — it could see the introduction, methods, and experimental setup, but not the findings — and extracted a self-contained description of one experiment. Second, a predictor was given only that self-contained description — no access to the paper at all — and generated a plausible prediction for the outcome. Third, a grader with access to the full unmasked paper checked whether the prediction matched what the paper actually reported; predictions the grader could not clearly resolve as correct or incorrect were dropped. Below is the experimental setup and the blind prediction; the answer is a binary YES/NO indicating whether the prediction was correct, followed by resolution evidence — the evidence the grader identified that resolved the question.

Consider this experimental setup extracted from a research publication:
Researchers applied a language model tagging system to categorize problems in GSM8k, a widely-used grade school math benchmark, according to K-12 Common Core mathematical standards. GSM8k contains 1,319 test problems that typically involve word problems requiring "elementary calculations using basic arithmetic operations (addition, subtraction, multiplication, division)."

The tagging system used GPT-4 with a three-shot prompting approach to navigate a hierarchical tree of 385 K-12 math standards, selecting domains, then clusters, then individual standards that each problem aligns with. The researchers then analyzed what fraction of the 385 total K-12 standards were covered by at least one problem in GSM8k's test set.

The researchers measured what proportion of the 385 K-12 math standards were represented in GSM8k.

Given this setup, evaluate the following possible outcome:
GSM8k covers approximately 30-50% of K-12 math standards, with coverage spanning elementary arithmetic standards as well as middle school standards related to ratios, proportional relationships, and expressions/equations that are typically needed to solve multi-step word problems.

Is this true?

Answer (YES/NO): YES